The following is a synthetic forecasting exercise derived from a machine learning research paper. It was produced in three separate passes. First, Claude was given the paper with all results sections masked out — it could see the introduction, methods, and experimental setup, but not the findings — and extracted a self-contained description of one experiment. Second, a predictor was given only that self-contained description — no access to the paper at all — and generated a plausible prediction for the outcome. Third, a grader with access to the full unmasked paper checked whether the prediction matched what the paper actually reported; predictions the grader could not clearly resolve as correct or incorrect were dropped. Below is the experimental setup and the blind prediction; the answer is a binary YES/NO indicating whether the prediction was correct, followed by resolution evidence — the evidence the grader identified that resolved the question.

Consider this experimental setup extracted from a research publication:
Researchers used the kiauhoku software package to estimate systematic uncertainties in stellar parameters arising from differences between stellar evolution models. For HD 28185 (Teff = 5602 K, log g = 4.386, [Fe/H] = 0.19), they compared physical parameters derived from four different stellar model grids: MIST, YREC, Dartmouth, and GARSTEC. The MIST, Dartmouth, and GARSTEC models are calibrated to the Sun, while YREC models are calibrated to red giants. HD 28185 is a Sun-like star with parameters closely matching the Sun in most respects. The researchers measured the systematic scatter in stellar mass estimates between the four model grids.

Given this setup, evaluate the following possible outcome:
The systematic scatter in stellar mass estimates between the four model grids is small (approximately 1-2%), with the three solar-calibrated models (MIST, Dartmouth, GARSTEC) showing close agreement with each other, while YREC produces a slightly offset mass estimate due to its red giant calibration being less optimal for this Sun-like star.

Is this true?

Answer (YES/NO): NO